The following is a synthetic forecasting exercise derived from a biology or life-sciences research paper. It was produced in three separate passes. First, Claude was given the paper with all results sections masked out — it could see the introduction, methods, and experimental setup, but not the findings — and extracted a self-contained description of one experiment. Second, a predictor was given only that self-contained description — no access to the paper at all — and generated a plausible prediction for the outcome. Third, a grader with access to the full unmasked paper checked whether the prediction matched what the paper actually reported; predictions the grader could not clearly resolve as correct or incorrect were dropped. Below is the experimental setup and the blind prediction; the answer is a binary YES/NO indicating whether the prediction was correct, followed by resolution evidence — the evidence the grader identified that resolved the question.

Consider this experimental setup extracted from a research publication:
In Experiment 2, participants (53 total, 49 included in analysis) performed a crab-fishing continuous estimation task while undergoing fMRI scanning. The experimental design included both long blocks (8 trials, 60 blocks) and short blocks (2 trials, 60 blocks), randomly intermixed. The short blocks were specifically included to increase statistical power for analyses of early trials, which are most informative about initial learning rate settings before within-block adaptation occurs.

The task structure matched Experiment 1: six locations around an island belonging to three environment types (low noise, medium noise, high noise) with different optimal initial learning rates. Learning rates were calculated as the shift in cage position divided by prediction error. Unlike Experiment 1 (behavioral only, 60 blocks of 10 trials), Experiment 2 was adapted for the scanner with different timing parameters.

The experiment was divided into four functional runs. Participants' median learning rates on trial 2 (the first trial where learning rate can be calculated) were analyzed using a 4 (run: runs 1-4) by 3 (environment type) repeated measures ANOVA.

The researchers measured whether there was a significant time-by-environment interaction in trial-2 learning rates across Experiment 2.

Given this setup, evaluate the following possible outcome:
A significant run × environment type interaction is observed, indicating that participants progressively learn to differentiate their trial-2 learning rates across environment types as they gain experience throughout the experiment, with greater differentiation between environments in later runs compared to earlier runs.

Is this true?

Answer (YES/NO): YES